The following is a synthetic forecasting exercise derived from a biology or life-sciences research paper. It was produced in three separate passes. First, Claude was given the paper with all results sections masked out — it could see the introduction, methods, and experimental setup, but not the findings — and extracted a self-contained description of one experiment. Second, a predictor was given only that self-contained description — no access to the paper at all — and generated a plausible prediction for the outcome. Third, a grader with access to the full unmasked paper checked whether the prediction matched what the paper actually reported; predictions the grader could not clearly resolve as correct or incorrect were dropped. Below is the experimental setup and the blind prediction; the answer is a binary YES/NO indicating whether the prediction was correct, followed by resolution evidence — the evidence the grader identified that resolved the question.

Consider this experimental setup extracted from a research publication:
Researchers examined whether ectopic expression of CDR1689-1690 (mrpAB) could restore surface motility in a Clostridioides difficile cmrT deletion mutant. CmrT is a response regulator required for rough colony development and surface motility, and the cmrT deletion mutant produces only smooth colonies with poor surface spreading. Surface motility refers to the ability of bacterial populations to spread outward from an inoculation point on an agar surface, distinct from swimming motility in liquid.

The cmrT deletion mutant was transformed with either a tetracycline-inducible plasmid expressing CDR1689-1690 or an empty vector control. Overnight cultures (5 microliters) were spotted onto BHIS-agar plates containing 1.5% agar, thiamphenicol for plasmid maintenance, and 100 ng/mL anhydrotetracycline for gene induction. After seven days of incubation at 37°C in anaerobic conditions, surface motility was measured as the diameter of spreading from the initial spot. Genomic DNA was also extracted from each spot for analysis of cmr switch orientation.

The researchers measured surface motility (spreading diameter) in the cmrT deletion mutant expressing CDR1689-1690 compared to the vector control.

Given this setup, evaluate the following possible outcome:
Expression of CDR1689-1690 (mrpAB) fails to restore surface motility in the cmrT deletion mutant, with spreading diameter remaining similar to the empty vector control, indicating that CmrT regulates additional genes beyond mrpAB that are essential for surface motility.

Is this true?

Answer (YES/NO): NO